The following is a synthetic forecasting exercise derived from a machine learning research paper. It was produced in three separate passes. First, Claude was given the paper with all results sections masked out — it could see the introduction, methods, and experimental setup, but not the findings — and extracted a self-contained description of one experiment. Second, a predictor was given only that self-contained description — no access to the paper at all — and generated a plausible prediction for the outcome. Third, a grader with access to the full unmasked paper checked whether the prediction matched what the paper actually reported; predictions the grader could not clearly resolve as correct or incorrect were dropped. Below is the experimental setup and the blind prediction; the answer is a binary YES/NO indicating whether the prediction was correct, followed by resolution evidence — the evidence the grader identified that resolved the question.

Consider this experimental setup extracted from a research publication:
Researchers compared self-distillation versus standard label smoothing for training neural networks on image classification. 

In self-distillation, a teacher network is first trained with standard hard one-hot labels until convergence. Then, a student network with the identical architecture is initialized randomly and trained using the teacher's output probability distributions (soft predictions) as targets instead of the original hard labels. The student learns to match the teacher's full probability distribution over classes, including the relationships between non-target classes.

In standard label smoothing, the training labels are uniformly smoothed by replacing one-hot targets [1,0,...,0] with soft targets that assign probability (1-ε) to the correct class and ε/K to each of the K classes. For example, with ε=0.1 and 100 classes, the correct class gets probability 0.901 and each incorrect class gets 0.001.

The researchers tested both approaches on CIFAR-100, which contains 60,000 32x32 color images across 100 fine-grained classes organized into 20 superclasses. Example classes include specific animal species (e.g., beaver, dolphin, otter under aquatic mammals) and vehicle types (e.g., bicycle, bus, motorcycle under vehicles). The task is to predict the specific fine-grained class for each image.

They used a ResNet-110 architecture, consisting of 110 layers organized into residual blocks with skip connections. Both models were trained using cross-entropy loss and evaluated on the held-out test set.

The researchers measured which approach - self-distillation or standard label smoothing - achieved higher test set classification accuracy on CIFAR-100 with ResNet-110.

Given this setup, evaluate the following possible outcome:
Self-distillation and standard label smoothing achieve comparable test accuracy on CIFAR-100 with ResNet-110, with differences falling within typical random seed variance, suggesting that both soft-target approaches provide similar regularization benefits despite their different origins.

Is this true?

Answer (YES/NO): NO